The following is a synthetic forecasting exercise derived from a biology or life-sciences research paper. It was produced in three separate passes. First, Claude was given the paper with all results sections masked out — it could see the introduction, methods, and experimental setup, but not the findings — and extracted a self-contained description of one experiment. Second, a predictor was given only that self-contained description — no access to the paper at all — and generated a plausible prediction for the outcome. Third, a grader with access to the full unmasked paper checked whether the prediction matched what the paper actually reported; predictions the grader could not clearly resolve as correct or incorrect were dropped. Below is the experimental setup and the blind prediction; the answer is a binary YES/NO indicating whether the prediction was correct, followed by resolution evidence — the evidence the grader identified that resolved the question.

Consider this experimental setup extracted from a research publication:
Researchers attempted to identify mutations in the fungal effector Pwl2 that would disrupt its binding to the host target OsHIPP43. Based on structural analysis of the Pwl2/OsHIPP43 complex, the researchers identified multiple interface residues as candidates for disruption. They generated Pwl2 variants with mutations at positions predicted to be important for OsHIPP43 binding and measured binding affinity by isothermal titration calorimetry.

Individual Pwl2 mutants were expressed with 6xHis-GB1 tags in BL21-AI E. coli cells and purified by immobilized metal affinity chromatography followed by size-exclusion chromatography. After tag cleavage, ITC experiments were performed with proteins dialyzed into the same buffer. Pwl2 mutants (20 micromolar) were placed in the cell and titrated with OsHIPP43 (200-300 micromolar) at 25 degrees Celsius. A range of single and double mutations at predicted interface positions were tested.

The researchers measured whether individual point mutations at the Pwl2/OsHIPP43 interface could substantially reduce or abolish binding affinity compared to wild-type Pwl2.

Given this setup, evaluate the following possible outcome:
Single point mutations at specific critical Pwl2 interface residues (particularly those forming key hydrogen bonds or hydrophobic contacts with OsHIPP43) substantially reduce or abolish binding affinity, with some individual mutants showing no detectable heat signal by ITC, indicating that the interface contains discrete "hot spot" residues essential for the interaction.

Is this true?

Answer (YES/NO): NO